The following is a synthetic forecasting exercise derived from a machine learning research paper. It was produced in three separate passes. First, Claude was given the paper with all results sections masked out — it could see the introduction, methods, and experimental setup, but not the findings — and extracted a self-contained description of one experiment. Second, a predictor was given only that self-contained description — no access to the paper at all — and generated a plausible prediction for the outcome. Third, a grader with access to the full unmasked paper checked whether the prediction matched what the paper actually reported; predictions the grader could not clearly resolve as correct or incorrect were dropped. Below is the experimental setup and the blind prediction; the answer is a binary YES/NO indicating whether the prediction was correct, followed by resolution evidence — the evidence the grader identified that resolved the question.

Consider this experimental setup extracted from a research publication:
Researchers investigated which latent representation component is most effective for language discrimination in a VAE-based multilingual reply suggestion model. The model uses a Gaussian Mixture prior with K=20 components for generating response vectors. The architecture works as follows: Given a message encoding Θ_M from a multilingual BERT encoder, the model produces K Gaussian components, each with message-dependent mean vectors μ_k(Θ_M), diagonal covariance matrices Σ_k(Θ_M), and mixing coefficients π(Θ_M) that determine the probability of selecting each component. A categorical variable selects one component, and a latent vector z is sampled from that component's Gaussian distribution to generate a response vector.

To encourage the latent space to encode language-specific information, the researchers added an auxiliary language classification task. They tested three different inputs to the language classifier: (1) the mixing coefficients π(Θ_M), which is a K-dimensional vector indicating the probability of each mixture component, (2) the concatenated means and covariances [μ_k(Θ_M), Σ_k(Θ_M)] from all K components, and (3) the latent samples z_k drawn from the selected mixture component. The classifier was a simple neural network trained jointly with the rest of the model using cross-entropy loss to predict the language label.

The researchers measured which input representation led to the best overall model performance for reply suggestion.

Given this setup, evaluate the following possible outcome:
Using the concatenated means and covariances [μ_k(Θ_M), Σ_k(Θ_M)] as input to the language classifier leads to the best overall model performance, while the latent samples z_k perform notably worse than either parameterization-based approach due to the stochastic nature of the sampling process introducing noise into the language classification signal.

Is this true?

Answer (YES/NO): NO